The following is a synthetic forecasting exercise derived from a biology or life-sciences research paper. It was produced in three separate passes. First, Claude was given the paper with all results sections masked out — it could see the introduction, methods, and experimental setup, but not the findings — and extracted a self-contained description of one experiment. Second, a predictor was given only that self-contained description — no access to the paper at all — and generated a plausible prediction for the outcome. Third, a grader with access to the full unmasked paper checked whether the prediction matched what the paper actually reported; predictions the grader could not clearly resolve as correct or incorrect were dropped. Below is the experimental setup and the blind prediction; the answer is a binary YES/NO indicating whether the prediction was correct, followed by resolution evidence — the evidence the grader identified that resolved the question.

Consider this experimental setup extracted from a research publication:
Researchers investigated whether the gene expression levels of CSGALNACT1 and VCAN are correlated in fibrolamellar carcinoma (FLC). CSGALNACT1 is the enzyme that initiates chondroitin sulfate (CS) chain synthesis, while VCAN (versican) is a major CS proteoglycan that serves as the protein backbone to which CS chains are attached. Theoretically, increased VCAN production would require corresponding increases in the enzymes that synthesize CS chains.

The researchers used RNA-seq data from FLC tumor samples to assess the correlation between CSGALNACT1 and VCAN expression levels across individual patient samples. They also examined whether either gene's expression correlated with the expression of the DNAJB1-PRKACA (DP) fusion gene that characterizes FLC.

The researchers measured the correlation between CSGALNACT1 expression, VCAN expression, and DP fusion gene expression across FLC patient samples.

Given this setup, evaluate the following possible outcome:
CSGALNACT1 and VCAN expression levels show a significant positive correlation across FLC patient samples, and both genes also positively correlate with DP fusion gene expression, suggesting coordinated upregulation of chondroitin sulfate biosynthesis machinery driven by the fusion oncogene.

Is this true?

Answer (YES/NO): YES